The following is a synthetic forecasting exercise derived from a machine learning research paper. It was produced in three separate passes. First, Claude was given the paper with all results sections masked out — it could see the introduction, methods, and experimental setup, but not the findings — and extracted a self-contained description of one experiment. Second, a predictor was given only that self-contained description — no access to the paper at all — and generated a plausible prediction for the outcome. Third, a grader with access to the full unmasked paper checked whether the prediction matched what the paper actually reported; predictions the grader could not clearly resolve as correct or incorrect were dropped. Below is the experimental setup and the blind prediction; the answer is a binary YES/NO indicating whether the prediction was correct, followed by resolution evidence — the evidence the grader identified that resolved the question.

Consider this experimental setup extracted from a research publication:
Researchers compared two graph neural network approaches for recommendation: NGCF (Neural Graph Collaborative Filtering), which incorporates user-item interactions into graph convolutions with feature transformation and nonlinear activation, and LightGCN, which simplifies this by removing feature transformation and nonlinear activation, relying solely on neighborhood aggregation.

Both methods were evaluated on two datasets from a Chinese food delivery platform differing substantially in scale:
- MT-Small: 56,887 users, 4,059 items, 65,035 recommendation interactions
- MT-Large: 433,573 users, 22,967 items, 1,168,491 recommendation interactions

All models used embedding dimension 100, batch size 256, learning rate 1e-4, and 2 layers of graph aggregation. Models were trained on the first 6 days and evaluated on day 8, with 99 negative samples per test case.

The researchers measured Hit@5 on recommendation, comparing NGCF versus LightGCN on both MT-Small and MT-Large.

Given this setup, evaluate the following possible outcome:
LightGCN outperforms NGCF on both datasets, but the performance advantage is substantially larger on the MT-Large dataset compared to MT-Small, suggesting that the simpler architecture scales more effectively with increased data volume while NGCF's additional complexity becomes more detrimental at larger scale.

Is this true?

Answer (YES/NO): NO